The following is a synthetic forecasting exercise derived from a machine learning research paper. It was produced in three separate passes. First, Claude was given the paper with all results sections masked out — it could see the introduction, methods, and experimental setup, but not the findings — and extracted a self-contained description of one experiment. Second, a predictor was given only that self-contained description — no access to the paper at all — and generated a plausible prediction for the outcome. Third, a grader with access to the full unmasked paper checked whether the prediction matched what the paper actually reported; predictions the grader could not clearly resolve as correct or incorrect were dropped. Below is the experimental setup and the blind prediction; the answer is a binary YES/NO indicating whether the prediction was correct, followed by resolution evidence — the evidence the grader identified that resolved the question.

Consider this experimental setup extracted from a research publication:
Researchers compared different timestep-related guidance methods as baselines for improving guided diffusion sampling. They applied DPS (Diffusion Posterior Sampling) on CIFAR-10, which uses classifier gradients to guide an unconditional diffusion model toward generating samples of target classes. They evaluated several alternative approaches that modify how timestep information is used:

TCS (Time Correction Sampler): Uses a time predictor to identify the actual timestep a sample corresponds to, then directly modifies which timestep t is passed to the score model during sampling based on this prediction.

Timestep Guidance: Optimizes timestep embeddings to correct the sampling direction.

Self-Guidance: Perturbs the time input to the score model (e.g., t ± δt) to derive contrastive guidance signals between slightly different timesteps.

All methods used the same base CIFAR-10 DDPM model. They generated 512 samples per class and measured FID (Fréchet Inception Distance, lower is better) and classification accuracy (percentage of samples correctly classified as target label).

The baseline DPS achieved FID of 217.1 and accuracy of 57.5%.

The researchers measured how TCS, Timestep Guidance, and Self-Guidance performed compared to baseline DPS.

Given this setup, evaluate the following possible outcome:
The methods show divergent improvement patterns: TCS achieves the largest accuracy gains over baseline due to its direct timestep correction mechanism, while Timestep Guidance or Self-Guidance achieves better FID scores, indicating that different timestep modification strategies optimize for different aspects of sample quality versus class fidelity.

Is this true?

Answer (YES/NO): NO